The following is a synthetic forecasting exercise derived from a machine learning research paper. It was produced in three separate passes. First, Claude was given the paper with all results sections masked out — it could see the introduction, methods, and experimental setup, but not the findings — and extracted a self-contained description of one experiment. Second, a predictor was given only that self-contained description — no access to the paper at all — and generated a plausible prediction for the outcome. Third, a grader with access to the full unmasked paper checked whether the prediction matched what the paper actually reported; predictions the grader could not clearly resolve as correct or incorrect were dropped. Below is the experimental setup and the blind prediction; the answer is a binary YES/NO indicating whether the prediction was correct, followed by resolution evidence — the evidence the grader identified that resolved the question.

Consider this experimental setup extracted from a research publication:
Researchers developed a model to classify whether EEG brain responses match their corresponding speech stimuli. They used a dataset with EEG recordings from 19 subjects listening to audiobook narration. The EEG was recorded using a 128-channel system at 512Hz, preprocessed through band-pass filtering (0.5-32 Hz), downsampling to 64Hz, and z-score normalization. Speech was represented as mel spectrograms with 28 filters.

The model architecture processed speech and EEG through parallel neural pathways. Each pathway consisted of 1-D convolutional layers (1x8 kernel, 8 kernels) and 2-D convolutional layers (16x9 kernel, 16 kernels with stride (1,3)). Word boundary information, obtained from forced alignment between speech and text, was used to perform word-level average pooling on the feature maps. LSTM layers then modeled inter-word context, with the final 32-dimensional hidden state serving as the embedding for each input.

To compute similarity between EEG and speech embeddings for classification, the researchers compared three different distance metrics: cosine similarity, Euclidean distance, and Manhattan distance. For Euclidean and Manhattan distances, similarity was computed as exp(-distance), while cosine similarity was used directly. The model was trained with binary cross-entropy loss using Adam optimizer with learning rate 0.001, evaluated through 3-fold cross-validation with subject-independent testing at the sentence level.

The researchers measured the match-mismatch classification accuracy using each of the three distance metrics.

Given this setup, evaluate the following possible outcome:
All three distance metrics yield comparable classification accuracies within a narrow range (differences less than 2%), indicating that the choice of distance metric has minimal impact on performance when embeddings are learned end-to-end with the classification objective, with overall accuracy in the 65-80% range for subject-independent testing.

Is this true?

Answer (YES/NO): NO